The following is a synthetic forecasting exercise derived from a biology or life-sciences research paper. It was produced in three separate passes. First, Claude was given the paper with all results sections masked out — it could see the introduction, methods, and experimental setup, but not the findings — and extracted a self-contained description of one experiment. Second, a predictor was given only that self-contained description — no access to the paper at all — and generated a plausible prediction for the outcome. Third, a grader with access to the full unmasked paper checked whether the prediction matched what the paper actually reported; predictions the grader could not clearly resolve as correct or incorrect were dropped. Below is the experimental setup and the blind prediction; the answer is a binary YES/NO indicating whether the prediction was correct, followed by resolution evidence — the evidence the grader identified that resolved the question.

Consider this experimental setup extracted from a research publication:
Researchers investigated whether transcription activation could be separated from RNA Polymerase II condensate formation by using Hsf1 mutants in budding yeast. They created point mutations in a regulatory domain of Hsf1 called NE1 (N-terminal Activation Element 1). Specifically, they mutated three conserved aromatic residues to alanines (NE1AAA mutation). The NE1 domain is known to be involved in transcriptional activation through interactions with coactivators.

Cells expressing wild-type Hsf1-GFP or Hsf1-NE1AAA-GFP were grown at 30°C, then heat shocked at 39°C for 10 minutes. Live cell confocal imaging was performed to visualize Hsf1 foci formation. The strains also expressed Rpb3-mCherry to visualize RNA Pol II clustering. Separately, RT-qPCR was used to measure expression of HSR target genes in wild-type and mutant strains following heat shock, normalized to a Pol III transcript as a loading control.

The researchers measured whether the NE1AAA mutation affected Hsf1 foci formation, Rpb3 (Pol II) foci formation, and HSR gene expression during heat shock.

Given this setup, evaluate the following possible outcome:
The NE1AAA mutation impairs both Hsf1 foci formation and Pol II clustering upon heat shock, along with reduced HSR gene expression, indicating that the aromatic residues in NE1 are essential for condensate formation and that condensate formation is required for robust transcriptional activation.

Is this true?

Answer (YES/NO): NO